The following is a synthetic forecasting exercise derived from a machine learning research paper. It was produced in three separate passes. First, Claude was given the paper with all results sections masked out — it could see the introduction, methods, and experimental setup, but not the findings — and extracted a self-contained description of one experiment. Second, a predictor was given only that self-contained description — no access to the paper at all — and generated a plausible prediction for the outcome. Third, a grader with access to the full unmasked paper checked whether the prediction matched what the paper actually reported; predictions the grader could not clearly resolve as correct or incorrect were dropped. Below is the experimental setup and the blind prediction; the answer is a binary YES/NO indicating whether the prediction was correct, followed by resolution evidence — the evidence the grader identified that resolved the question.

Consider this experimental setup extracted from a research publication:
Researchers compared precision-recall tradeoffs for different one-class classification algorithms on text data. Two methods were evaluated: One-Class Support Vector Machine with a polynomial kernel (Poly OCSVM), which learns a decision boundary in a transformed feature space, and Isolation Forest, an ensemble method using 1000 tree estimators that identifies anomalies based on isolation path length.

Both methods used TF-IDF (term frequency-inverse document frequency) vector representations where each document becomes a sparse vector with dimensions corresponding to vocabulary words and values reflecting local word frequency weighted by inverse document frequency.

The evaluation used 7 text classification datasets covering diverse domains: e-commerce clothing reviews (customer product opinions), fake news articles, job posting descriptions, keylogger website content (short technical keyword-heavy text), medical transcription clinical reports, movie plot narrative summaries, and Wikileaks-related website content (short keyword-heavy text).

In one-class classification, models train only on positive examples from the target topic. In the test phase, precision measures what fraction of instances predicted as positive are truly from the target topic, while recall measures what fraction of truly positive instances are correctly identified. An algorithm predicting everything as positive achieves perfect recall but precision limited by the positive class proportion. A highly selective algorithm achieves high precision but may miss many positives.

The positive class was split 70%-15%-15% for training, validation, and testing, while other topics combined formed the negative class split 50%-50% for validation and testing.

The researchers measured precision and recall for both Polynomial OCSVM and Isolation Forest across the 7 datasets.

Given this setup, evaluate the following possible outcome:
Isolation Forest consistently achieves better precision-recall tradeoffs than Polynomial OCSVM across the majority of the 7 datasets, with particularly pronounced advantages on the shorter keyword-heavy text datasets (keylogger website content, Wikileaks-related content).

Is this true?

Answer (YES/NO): NO